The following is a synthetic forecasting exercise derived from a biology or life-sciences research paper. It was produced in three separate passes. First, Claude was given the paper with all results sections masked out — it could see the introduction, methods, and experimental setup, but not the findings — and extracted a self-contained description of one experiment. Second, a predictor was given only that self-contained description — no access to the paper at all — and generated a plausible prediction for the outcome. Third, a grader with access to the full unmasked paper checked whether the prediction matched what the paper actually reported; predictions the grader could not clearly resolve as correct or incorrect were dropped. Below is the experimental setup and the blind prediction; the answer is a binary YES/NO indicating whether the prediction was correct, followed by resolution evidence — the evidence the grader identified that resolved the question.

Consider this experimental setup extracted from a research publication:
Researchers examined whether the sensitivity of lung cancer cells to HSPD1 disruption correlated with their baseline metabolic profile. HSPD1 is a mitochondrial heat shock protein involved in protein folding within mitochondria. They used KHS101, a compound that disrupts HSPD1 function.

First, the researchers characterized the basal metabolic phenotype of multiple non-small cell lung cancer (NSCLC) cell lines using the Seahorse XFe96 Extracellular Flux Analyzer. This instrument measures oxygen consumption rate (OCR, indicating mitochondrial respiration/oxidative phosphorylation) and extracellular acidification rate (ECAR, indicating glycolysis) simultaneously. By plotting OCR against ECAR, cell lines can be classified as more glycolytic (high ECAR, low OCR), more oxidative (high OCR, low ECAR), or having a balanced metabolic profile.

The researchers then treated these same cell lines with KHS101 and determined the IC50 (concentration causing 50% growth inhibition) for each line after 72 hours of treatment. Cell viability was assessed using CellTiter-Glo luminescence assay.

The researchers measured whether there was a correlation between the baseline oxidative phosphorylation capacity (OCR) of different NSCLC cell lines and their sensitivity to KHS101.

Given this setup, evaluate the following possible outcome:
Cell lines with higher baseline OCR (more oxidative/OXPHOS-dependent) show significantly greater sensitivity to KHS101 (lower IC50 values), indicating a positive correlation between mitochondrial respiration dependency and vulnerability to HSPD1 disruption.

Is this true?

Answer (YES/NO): YES